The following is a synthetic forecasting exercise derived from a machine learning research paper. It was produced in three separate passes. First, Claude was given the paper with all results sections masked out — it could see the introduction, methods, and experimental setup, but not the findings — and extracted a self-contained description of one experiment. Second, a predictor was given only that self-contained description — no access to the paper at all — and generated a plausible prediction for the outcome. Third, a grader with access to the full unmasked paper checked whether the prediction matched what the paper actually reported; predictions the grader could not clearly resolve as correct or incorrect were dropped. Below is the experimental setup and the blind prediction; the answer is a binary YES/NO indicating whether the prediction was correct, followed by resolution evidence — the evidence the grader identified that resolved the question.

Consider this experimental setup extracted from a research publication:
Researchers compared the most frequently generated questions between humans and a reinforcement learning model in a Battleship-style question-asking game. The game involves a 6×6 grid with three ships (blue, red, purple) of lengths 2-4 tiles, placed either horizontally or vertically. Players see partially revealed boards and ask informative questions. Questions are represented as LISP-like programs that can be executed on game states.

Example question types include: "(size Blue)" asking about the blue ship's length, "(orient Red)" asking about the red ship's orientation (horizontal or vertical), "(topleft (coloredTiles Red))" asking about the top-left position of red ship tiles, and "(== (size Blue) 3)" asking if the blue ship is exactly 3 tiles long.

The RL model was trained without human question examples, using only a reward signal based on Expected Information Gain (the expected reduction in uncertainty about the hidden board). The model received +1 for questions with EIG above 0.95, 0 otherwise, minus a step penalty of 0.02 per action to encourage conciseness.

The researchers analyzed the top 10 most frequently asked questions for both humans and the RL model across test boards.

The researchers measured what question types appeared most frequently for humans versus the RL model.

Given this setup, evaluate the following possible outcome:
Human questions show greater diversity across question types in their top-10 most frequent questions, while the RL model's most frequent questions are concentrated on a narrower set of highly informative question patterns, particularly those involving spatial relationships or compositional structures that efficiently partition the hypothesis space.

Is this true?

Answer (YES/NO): NO